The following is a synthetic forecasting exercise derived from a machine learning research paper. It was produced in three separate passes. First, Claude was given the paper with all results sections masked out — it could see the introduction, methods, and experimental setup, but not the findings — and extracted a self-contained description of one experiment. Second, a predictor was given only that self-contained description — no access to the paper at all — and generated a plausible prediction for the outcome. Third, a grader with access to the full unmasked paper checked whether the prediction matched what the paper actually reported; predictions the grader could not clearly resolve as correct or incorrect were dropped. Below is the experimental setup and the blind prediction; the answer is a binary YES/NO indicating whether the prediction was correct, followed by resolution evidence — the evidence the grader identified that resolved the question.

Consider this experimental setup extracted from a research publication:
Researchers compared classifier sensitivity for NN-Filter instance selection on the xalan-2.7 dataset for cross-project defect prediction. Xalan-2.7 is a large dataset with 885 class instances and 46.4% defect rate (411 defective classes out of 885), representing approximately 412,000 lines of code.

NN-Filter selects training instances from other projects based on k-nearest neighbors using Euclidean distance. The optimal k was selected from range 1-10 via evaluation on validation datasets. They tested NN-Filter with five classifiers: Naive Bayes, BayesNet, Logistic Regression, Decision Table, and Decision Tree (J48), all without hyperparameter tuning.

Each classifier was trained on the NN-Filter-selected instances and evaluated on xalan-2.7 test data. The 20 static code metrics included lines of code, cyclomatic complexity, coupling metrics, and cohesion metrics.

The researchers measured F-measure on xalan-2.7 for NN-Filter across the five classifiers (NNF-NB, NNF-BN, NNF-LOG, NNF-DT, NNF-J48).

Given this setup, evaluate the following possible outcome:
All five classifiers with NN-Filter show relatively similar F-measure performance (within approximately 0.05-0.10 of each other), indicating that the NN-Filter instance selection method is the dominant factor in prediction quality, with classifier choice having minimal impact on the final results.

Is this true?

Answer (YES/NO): NO